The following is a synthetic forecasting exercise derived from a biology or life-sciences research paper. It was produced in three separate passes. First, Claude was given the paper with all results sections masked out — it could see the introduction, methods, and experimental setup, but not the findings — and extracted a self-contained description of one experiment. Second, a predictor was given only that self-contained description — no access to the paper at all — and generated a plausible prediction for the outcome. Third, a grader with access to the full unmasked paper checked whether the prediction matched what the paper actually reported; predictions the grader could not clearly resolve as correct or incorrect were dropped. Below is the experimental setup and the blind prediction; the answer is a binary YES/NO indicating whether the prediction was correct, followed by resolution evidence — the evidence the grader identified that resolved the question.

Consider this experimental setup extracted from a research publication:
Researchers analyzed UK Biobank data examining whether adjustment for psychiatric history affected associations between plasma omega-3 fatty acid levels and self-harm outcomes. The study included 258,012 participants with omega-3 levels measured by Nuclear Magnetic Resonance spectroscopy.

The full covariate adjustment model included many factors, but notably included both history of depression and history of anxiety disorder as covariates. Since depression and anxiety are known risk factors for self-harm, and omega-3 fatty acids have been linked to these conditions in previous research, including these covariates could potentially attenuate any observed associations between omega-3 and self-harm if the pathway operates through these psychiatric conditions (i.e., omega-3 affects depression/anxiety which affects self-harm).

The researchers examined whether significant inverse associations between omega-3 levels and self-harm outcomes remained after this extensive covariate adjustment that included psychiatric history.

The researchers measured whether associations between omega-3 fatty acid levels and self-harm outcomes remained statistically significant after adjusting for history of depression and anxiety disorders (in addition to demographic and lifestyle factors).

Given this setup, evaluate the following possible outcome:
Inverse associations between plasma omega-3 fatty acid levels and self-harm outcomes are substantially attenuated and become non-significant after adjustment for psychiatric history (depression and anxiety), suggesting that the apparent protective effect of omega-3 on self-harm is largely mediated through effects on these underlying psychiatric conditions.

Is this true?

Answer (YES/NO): NO